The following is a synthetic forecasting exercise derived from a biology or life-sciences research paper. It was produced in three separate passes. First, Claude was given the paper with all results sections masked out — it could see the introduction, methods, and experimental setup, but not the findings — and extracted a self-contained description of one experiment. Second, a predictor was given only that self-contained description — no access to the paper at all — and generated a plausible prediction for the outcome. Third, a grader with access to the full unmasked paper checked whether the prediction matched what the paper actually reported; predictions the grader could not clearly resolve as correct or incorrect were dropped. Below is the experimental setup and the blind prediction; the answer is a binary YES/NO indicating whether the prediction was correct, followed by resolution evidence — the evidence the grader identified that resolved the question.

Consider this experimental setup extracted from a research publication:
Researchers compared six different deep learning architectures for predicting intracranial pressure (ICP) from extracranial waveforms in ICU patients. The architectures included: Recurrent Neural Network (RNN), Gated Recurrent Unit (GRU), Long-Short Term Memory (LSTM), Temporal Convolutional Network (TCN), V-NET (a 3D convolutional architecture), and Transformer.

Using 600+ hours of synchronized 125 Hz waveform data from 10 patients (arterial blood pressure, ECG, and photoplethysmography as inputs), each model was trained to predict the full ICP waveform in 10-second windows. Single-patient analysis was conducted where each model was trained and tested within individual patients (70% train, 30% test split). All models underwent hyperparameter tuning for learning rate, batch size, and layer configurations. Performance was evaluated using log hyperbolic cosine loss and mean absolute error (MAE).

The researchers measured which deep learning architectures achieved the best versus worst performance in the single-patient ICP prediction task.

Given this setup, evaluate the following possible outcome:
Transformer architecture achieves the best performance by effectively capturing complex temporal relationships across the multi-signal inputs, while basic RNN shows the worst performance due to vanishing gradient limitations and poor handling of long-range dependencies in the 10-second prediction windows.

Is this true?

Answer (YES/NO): NO